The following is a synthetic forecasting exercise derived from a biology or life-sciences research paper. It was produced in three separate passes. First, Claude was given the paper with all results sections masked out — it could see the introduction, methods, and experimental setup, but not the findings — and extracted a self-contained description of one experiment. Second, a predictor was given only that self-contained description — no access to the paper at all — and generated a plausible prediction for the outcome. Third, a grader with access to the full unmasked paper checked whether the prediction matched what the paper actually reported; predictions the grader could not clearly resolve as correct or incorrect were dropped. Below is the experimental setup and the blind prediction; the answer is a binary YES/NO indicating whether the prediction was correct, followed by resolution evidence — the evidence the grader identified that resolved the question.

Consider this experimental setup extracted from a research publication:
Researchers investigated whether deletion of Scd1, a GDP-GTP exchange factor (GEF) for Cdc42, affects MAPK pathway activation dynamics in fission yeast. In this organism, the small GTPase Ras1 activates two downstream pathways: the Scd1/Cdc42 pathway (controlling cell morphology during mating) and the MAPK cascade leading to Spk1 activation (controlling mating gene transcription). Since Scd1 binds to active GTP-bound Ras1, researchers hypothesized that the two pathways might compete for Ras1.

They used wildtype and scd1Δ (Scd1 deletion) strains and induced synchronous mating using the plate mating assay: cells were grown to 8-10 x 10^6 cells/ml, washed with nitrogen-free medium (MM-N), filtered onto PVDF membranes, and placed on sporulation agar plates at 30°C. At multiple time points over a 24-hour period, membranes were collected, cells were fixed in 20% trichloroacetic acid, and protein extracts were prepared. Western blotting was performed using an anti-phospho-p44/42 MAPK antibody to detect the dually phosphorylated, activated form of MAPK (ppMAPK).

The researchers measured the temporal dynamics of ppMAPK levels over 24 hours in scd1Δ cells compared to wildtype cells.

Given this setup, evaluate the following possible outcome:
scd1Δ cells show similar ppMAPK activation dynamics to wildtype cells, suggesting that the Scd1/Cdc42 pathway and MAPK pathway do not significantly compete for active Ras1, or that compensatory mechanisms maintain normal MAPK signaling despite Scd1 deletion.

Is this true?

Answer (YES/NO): NO